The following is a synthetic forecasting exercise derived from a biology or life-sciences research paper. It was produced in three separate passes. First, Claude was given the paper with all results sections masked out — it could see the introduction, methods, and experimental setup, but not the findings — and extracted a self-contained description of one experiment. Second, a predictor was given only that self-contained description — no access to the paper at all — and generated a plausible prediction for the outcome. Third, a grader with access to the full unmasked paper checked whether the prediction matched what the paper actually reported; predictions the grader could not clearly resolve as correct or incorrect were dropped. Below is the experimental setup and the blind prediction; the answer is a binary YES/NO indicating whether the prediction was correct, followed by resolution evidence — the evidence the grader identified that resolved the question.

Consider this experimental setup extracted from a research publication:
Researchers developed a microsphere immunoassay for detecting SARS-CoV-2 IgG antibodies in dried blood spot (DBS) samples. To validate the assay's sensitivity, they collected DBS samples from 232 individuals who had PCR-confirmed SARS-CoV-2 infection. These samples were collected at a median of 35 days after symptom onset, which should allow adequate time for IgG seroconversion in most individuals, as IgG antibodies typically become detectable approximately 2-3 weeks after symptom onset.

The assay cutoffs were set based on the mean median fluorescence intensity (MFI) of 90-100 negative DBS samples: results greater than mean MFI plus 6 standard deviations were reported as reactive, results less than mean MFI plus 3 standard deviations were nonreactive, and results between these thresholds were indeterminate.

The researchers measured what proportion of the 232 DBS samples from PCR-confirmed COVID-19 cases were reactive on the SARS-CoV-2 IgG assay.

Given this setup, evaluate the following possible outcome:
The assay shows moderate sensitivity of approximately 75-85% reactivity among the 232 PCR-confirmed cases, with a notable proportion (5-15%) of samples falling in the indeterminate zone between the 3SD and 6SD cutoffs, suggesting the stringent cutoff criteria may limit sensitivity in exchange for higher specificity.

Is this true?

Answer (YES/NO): NO